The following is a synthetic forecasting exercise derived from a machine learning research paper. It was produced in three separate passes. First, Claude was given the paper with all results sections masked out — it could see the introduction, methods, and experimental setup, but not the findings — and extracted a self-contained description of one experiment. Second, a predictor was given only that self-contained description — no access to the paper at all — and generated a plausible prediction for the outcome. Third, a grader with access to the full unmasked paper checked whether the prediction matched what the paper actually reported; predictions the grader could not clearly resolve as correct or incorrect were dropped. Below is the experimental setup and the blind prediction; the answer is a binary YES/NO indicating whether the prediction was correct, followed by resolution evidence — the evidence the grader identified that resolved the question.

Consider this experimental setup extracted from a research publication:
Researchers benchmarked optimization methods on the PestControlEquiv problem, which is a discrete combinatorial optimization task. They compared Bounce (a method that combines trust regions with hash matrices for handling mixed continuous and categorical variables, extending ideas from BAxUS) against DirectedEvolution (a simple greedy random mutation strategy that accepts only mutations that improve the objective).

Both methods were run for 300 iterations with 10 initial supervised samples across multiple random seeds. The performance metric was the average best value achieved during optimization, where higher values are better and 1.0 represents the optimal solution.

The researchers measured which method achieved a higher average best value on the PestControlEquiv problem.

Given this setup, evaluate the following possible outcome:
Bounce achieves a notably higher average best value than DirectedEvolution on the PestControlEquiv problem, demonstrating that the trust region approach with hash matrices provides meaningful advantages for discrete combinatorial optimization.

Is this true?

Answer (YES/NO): NO